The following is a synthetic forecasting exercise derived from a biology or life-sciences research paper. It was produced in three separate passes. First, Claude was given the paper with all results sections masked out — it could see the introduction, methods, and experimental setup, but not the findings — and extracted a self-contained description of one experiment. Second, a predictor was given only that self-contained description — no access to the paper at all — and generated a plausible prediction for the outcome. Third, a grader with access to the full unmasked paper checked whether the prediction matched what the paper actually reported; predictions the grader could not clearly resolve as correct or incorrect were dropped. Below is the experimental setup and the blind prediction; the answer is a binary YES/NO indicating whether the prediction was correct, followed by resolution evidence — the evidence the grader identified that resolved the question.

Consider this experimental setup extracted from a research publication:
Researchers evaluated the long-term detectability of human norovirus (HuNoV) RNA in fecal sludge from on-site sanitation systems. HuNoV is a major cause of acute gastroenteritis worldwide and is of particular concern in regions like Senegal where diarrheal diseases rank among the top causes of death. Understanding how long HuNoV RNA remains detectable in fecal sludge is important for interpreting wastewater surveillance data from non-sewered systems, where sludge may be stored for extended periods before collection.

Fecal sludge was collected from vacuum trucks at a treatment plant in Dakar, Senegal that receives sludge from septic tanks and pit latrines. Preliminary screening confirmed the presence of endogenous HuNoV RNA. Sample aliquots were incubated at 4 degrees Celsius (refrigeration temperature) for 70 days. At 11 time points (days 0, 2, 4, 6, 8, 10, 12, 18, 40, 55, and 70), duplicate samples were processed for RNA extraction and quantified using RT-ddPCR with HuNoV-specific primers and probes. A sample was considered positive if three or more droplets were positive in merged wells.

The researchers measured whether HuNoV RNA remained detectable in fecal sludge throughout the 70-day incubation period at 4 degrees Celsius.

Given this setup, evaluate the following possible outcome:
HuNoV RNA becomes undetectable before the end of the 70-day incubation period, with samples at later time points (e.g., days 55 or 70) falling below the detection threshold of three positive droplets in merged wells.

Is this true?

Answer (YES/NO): NO